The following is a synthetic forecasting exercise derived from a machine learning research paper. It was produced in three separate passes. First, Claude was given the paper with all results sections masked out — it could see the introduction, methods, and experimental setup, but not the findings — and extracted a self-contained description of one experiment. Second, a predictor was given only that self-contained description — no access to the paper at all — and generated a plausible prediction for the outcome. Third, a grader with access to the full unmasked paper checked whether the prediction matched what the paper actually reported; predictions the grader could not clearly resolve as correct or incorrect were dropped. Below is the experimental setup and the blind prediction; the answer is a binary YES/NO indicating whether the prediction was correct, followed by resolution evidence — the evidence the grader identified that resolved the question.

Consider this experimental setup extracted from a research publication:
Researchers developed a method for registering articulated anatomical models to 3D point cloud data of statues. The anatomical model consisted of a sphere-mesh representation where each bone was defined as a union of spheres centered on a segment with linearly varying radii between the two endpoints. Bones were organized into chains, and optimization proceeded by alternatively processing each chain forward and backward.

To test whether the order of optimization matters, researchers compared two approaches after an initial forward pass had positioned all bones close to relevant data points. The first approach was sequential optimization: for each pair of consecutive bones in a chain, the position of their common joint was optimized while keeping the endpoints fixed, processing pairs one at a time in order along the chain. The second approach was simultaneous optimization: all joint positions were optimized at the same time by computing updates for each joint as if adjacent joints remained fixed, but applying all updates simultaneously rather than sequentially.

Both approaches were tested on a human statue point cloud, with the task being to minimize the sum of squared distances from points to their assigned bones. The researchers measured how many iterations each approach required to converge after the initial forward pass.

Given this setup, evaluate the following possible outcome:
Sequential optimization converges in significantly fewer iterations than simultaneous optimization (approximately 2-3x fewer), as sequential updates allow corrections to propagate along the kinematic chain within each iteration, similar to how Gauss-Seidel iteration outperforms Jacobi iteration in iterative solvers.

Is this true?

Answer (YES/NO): NO